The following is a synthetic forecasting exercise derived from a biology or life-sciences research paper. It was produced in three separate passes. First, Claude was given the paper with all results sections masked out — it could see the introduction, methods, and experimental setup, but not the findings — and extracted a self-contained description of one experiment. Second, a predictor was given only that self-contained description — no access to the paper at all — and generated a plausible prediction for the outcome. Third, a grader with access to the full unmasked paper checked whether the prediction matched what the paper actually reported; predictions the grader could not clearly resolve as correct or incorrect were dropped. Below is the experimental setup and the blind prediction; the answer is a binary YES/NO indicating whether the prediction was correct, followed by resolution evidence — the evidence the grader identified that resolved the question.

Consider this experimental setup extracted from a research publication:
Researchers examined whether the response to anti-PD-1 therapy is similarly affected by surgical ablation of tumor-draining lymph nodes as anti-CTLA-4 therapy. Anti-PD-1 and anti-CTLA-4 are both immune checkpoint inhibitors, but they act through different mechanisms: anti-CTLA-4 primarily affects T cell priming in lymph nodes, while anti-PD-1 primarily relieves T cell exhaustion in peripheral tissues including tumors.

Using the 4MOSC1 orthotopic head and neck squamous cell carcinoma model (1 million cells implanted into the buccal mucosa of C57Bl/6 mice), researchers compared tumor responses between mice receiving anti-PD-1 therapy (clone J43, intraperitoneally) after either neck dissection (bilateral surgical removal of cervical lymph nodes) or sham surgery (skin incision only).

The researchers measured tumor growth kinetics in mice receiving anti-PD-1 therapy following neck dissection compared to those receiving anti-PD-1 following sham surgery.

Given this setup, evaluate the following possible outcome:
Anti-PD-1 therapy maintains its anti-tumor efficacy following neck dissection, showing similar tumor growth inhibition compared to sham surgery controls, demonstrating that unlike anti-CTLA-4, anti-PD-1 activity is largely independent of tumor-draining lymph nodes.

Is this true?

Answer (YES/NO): NO